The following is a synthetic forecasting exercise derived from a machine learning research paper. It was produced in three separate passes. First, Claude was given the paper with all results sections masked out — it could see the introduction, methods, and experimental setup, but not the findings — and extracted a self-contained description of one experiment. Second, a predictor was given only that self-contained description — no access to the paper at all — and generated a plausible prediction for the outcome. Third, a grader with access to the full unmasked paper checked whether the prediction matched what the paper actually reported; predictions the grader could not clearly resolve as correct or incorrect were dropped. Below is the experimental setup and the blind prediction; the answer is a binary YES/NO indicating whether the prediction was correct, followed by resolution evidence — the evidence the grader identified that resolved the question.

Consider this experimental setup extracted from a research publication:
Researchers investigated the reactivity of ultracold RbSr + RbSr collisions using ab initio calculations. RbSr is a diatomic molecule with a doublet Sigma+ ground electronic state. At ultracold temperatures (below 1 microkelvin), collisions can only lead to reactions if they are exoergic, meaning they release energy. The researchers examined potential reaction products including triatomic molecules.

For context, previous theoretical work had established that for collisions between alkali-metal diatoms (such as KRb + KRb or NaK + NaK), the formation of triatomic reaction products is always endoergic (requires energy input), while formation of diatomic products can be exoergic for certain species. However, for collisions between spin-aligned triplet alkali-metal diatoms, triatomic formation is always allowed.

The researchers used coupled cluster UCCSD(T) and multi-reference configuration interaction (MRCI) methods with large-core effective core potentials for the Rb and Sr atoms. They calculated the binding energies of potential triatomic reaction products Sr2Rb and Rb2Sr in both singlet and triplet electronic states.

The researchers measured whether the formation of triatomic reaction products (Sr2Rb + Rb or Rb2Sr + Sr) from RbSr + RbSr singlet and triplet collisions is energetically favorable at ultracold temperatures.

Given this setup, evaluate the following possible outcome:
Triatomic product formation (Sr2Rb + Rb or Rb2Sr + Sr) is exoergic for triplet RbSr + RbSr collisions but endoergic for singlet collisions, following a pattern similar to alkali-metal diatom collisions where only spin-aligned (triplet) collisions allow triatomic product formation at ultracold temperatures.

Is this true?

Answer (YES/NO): NO